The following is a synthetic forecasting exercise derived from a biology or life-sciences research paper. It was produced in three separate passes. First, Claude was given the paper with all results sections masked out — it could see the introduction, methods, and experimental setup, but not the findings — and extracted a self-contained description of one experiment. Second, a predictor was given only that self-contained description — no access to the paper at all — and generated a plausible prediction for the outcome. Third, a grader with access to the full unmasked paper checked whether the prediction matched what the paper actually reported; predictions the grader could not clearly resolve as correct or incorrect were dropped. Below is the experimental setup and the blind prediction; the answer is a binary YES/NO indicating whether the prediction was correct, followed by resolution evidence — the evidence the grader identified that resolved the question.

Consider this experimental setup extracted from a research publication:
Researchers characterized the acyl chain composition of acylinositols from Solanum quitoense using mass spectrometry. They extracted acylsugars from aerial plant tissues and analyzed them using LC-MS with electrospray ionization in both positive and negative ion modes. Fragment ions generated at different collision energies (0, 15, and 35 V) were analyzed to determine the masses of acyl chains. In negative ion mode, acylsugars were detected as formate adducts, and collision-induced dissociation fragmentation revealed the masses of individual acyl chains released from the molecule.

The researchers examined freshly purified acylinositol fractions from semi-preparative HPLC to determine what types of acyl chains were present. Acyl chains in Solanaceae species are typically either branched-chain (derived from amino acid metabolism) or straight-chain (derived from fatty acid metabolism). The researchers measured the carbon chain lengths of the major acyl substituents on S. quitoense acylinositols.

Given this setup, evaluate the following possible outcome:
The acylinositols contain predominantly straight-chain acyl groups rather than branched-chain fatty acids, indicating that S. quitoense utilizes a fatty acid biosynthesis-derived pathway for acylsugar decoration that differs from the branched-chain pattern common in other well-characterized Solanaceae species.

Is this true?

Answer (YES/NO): YES